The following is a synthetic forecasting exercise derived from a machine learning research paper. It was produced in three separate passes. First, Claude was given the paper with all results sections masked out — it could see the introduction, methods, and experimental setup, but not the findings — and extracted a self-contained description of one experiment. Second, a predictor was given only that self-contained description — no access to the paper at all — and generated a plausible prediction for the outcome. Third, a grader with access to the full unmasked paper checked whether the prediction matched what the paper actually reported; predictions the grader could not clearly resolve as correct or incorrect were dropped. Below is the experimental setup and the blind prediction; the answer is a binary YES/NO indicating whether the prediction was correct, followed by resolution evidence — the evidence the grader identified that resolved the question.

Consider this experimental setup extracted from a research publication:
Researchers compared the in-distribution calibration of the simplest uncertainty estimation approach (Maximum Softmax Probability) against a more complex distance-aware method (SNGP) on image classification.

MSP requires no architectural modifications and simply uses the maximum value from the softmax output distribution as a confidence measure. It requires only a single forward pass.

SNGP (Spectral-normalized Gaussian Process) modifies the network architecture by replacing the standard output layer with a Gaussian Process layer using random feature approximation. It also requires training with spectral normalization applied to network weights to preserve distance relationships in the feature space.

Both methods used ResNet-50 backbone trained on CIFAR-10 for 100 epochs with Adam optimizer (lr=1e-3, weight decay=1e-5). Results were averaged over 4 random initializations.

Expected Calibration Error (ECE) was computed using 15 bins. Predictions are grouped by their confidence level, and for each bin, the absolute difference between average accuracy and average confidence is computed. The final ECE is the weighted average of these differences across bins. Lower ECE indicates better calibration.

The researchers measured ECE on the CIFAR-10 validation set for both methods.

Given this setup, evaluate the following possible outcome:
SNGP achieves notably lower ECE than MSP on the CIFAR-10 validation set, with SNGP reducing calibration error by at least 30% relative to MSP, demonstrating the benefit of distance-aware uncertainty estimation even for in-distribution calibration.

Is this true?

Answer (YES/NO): NO